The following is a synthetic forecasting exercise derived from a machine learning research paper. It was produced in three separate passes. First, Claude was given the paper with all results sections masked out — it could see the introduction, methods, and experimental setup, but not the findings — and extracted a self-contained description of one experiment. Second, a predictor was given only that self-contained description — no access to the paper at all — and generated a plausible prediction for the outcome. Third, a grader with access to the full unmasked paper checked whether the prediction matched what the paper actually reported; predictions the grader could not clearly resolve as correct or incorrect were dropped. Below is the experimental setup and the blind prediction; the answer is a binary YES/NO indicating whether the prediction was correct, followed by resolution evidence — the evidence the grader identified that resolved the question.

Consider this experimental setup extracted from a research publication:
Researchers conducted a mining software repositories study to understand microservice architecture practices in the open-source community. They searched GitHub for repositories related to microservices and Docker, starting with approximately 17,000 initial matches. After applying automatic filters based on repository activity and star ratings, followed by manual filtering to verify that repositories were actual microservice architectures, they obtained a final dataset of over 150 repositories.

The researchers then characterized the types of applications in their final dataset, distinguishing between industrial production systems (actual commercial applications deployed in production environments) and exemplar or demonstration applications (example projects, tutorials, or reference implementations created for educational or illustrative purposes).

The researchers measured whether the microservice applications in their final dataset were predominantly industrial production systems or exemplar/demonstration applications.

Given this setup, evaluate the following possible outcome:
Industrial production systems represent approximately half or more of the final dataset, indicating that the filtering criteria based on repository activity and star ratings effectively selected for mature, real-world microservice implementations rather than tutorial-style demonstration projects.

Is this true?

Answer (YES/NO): NO